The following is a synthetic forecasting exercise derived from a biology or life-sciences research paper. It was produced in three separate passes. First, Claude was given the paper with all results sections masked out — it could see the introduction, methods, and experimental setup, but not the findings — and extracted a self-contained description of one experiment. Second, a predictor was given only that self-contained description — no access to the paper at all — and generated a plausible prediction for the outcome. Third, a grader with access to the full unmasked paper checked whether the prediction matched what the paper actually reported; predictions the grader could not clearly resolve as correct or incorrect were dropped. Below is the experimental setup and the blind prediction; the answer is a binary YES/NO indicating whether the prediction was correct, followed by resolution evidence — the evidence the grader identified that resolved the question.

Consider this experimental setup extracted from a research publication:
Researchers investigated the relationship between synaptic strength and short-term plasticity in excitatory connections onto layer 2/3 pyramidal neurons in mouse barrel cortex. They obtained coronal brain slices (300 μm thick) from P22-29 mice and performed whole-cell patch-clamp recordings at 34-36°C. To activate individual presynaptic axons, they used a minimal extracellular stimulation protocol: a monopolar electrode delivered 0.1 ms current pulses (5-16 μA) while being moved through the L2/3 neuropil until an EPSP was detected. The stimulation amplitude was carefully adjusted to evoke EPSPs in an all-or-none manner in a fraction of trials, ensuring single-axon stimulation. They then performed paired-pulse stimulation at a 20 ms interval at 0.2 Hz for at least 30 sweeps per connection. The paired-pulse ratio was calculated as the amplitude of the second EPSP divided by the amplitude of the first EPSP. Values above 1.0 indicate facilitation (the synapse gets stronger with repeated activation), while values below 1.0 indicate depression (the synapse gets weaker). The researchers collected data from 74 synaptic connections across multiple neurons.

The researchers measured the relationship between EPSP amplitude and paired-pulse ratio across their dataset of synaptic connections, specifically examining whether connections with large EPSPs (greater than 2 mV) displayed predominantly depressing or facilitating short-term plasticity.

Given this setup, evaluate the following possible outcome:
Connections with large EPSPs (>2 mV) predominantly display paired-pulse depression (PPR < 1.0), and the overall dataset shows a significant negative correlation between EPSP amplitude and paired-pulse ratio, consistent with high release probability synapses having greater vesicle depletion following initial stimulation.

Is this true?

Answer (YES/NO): NO